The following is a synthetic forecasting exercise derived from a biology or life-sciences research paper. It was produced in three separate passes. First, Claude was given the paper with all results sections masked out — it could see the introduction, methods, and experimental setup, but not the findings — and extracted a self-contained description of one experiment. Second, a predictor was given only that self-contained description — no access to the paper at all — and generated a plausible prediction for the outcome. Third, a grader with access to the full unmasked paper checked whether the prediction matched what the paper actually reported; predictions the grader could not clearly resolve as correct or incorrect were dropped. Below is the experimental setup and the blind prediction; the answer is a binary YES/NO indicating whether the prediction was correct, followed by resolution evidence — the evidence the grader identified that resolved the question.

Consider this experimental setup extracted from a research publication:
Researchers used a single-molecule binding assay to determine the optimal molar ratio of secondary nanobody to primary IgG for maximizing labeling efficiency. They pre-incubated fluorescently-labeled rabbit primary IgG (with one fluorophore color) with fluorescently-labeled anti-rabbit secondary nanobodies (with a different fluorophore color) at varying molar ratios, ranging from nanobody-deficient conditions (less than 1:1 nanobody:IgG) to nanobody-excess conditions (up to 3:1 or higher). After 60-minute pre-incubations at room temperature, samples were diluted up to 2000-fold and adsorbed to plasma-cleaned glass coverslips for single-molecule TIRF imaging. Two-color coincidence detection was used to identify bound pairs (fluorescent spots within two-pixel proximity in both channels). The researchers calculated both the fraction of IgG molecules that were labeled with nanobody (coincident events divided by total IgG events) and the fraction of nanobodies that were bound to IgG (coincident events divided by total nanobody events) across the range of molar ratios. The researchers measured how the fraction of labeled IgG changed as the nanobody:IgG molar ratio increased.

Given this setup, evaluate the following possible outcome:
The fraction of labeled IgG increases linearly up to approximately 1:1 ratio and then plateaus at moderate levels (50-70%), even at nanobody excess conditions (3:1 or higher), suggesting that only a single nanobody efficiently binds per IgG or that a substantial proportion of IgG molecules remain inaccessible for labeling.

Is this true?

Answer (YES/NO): NO